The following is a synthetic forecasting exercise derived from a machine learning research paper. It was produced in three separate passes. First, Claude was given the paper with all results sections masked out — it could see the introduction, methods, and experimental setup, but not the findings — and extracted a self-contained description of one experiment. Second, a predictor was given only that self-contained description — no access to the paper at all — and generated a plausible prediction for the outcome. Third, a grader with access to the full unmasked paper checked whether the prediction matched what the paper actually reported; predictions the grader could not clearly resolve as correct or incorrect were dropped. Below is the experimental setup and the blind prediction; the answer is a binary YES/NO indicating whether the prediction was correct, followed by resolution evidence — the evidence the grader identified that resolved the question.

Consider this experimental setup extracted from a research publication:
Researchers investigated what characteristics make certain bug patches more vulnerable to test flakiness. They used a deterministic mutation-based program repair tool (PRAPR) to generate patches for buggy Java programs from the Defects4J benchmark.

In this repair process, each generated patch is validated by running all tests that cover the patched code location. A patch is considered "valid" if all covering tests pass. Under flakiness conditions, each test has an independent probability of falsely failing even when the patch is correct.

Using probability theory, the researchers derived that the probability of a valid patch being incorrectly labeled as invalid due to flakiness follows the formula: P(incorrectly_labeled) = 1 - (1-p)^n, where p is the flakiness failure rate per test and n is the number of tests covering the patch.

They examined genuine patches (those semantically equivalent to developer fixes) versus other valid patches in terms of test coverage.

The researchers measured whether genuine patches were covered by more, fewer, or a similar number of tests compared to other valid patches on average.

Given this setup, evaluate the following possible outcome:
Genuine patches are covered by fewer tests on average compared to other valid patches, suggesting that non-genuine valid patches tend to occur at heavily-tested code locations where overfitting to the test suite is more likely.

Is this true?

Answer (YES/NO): YES